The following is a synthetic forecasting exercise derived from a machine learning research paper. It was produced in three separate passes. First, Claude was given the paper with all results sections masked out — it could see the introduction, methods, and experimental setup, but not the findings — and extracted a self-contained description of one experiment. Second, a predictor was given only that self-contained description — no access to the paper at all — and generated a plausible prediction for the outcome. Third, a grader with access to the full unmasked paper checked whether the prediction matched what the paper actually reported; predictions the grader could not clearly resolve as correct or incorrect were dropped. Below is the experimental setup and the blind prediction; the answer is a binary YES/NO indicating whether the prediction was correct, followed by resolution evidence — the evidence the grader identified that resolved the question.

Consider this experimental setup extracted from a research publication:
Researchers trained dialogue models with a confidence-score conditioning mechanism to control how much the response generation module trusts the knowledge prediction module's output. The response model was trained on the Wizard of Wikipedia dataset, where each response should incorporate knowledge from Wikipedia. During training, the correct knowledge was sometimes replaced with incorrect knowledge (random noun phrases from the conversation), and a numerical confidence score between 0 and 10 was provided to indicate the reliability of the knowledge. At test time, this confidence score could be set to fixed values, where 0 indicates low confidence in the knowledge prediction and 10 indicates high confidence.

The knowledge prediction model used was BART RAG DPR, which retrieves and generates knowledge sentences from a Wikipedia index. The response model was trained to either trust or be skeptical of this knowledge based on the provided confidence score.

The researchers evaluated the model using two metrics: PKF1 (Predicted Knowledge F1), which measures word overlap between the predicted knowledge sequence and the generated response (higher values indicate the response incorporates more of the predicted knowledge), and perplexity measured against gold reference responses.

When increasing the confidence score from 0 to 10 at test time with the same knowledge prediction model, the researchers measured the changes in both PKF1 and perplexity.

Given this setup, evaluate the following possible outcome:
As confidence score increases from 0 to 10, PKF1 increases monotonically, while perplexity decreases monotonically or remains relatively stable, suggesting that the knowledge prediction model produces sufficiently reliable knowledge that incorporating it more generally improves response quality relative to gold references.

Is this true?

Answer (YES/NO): NO